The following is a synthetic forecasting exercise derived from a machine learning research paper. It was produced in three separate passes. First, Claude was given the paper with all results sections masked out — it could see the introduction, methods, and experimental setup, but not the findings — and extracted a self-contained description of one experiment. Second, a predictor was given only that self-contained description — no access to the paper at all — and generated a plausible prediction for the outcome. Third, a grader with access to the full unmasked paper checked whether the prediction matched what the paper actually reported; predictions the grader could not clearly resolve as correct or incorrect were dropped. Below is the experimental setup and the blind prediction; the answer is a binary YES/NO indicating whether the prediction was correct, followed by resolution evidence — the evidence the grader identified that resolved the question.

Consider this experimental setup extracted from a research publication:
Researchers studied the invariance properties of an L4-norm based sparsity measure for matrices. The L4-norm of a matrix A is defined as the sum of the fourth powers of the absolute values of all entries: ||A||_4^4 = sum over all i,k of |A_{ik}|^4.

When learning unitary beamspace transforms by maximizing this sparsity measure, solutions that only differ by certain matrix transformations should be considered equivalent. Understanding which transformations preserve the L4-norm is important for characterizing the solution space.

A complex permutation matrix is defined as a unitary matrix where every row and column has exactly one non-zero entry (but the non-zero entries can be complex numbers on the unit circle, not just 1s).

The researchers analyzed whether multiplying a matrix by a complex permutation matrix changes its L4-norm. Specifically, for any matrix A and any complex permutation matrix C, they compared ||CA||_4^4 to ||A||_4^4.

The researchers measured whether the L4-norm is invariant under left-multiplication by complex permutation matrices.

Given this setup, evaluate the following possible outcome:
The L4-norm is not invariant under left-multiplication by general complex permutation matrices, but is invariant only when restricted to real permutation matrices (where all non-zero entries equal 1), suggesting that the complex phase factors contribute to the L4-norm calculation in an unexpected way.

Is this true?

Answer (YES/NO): NO